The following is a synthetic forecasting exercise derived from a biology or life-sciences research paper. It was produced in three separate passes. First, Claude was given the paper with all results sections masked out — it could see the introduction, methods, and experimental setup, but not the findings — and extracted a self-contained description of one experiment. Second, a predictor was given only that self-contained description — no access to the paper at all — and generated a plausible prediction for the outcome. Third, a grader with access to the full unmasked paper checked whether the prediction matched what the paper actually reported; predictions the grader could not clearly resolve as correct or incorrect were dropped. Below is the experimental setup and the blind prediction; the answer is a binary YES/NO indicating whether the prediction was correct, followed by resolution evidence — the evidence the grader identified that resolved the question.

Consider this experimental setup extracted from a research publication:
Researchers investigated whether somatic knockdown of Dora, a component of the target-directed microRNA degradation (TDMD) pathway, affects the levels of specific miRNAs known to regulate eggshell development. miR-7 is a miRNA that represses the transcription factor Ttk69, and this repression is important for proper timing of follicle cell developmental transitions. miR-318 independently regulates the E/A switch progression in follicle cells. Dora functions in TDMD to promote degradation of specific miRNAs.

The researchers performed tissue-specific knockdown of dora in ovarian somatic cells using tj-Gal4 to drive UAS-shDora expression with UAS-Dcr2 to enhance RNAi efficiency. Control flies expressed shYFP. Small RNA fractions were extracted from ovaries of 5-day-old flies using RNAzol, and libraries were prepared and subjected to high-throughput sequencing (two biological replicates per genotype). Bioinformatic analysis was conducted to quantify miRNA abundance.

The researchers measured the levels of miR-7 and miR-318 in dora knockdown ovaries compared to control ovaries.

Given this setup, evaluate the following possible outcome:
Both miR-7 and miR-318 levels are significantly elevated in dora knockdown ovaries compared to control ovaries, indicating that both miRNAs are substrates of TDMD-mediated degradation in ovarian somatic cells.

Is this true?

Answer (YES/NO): NO